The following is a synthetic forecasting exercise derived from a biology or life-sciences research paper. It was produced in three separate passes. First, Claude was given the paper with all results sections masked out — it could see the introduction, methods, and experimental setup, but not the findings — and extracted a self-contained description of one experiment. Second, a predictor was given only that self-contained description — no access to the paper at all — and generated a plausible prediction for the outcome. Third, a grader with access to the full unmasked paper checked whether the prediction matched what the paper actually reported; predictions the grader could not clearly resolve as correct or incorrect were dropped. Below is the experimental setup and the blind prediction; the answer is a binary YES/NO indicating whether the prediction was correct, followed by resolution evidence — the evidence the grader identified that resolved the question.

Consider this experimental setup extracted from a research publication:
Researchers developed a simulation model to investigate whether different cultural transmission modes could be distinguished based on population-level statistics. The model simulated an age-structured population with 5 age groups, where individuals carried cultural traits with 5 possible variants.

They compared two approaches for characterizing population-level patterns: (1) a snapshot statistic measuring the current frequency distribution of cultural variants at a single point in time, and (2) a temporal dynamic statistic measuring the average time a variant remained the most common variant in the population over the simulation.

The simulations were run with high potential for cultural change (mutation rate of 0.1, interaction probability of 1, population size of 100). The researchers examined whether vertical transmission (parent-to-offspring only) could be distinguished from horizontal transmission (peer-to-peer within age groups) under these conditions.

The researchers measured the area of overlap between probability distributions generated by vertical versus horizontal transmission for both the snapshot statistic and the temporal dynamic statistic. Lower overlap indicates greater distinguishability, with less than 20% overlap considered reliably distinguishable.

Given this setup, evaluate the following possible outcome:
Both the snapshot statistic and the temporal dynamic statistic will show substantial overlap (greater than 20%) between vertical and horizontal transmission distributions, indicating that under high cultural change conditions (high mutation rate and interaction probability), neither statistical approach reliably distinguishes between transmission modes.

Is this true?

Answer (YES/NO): NO